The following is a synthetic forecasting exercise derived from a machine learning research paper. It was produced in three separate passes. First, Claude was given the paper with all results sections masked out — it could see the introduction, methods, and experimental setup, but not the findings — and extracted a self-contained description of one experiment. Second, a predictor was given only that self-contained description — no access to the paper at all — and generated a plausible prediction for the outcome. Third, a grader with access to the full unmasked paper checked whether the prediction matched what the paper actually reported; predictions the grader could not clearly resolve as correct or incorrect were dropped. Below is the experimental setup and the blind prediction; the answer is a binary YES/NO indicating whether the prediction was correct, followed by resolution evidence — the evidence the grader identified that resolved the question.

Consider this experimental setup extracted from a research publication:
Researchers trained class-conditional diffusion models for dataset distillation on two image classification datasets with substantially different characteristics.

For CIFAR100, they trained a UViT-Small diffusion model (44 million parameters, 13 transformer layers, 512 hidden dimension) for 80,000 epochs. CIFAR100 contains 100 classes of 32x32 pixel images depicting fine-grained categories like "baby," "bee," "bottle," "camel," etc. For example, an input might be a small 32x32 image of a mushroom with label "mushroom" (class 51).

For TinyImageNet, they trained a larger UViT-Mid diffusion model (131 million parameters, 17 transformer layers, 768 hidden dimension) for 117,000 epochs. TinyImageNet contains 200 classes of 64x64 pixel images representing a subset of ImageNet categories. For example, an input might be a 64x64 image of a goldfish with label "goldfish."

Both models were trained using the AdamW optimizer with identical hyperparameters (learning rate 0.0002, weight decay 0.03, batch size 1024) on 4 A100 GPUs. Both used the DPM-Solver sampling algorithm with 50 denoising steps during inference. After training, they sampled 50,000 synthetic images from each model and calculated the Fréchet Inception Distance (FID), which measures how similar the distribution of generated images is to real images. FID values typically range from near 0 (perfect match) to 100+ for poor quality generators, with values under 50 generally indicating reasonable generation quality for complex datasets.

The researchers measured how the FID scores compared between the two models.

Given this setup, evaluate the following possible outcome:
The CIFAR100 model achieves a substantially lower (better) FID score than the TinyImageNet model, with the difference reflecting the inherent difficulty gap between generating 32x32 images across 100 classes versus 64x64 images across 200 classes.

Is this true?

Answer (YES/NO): NO